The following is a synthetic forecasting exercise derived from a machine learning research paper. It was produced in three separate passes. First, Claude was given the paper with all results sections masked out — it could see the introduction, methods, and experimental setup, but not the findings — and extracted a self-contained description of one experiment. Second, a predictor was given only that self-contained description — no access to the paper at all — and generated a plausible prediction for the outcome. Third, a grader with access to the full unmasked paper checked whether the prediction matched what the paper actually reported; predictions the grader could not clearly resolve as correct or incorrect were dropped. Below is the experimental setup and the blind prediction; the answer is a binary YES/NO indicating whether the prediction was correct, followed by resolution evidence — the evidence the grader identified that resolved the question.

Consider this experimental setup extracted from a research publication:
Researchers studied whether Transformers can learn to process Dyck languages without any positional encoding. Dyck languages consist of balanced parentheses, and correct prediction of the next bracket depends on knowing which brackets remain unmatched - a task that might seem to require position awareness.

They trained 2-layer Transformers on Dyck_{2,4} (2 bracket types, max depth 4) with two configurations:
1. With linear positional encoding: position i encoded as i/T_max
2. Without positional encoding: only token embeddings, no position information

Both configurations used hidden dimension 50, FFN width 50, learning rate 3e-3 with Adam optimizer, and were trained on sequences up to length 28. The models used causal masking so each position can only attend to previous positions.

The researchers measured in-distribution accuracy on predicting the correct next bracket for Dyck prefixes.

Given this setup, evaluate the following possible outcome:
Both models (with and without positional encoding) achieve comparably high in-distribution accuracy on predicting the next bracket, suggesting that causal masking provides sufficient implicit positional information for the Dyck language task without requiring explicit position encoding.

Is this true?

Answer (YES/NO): YES